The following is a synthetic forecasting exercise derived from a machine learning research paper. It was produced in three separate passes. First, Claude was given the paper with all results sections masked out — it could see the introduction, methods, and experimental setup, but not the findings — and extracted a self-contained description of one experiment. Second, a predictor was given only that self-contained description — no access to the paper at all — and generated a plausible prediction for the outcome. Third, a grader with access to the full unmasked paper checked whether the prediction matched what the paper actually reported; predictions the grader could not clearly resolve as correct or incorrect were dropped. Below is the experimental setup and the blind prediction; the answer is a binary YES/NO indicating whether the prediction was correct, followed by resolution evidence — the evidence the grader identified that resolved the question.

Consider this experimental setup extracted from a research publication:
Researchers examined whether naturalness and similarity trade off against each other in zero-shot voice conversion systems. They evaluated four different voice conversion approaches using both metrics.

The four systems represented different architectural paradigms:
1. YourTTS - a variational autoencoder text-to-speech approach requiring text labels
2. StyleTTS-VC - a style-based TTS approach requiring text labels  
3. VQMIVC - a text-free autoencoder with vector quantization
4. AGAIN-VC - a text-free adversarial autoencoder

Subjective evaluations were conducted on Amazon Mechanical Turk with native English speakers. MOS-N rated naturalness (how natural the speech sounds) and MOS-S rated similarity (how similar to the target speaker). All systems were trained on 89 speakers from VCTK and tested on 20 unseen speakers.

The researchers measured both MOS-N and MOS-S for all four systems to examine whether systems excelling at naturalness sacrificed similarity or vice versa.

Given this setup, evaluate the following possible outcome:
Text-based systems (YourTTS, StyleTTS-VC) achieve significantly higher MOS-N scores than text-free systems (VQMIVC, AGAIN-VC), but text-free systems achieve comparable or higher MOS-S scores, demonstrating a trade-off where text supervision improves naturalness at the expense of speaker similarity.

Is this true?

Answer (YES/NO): NO